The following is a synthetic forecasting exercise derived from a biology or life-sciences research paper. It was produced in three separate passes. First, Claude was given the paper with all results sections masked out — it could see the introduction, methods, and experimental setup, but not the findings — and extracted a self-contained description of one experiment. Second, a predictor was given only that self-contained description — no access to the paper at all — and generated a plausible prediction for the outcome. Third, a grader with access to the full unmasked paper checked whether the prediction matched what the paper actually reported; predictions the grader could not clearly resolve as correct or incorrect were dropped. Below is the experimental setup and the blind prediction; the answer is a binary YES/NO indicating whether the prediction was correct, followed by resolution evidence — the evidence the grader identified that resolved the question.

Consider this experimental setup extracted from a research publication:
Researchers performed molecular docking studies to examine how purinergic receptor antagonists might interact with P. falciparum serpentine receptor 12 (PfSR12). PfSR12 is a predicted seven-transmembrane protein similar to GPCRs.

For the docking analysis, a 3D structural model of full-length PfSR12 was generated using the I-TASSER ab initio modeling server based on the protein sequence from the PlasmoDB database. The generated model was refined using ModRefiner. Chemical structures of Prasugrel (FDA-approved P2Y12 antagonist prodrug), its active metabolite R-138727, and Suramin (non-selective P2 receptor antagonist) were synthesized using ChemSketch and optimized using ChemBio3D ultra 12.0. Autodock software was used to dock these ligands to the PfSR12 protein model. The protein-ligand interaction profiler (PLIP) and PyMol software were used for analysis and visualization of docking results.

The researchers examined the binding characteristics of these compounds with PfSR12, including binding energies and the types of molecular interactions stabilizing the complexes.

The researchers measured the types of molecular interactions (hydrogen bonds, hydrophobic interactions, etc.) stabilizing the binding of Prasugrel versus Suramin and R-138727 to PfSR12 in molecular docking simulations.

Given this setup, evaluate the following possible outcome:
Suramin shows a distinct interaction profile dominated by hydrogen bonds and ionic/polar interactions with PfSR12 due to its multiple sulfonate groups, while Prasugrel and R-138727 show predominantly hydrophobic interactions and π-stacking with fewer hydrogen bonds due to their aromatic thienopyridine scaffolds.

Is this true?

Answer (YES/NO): NO